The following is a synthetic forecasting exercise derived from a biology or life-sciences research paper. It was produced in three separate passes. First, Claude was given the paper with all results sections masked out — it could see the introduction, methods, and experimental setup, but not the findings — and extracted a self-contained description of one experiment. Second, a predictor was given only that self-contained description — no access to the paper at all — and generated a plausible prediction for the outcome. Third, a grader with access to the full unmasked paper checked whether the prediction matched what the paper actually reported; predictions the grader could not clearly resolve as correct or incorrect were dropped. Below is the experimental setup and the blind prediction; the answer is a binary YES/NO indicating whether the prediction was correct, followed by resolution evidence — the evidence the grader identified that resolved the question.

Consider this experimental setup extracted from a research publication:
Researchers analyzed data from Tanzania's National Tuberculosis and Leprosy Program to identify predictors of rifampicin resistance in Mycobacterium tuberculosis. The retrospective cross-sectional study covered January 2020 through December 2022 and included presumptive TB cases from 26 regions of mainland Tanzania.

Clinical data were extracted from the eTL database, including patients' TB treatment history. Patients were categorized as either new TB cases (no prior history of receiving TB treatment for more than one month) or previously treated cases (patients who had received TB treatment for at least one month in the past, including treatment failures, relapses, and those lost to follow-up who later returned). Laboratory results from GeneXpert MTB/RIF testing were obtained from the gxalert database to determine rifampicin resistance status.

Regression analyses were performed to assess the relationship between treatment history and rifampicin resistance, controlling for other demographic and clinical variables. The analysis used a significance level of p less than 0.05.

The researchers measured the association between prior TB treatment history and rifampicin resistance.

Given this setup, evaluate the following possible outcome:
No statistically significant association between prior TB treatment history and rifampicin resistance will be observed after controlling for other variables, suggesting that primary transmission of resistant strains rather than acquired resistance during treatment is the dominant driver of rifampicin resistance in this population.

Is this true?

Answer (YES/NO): NO